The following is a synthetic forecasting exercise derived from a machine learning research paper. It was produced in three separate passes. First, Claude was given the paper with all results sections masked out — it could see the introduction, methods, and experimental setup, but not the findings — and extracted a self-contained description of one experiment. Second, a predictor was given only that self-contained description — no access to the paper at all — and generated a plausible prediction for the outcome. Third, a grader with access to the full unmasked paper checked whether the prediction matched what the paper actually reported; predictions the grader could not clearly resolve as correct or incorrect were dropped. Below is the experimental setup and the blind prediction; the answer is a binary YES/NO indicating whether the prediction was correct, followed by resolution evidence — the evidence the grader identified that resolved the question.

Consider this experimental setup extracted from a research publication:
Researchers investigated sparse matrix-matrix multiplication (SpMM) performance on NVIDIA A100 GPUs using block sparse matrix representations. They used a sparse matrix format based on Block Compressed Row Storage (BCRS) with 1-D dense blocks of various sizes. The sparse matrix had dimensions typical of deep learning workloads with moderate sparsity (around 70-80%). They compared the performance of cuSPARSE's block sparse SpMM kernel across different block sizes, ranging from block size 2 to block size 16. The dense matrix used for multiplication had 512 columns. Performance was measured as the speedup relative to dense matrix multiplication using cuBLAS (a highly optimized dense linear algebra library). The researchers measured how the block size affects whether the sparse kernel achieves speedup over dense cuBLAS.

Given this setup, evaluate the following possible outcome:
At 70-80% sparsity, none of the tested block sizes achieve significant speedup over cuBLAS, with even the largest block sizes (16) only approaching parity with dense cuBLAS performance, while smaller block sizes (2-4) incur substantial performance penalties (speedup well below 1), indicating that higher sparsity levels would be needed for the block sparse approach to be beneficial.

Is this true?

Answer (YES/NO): NO